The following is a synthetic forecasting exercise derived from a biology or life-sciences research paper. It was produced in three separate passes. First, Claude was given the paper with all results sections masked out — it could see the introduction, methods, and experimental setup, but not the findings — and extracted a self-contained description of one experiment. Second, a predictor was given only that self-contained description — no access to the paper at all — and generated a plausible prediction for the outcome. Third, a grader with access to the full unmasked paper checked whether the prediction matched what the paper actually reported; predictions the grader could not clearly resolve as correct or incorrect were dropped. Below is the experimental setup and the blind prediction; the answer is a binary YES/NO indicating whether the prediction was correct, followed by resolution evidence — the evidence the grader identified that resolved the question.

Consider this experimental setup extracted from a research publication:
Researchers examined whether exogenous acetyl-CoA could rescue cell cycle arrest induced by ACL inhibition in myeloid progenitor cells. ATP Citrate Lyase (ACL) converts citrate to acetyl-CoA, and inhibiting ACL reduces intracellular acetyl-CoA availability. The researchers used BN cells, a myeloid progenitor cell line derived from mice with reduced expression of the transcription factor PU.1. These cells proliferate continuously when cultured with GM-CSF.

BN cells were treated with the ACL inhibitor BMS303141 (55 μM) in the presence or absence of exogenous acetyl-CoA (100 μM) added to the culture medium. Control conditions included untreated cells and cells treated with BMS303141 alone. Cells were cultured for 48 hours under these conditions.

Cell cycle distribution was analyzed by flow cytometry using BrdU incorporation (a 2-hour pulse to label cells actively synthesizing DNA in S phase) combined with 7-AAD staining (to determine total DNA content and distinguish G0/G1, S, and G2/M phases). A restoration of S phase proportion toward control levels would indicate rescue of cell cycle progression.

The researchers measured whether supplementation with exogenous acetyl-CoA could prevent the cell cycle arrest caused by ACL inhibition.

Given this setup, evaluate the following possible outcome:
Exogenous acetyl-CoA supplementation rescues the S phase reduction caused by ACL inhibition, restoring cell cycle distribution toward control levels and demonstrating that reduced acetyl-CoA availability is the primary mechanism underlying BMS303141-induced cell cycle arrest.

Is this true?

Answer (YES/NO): YES